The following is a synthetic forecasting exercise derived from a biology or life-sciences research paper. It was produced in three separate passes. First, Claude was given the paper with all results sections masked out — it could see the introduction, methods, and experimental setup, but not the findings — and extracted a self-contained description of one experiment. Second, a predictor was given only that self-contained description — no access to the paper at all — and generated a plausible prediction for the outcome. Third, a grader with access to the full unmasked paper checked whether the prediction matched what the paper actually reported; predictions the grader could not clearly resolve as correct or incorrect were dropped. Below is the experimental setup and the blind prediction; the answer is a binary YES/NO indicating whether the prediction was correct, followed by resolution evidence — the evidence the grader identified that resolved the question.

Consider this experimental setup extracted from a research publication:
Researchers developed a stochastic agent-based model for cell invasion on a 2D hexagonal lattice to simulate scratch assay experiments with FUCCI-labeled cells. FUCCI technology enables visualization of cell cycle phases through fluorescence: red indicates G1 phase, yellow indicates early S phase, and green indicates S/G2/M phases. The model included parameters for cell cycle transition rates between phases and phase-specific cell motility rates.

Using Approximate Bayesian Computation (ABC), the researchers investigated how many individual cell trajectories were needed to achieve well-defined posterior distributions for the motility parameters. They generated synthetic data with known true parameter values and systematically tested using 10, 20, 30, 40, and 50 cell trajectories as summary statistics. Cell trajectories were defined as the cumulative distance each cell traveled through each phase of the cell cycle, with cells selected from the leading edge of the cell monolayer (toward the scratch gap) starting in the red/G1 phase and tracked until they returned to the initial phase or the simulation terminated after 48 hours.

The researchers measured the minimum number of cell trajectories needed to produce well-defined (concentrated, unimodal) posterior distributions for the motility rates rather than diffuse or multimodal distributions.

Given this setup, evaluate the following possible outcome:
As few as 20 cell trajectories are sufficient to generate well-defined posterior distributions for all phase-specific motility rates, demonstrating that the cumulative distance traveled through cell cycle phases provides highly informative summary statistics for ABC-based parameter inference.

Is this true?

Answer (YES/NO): YES